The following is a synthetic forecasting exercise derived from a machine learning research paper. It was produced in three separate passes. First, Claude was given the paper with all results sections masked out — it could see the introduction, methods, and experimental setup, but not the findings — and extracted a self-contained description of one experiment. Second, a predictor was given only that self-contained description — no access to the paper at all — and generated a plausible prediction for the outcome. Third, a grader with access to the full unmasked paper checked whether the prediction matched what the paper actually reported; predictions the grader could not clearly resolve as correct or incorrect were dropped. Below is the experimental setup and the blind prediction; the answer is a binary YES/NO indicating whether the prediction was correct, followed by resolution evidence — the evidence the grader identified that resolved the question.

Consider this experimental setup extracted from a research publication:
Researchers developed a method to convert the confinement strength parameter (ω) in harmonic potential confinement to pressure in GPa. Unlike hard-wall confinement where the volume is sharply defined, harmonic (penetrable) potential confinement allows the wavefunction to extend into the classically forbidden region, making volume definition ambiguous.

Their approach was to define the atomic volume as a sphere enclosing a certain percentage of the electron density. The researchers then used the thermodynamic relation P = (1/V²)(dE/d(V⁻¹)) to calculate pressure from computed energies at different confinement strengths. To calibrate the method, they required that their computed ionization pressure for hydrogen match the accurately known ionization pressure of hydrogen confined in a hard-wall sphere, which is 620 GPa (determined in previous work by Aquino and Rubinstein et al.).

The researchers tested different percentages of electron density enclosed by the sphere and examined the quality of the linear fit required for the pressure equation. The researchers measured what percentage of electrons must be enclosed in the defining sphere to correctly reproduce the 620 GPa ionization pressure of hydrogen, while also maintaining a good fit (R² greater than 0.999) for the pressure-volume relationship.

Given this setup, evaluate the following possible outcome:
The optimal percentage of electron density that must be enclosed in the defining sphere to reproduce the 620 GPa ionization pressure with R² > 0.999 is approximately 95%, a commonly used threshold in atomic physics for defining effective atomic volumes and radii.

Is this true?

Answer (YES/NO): NO